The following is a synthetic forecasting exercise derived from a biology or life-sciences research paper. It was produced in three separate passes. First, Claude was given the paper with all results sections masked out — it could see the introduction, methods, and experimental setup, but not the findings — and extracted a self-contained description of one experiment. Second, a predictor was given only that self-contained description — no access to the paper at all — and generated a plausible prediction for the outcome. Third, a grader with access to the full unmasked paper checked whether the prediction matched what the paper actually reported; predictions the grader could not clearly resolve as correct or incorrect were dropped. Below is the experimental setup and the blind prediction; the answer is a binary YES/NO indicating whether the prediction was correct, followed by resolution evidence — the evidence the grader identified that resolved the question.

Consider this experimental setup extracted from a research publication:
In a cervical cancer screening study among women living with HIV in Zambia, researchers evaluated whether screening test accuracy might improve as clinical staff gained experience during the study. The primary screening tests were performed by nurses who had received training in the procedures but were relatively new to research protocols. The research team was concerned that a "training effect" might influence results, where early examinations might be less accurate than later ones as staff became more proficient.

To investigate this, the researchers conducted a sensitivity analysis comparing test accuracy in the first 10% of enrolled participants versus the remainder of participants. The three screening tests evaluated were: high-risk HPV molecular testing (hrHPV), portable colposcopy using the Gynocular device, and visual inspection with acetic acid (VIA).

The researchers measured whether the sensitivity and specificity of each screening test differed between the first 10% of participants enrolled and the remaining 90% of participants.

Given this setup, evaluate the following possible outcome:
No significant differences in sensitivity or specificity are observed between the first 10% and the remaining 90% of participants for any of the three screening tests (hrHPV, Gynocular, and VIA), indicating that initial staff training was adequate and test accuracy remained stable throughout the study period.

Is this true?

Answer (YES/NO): YES